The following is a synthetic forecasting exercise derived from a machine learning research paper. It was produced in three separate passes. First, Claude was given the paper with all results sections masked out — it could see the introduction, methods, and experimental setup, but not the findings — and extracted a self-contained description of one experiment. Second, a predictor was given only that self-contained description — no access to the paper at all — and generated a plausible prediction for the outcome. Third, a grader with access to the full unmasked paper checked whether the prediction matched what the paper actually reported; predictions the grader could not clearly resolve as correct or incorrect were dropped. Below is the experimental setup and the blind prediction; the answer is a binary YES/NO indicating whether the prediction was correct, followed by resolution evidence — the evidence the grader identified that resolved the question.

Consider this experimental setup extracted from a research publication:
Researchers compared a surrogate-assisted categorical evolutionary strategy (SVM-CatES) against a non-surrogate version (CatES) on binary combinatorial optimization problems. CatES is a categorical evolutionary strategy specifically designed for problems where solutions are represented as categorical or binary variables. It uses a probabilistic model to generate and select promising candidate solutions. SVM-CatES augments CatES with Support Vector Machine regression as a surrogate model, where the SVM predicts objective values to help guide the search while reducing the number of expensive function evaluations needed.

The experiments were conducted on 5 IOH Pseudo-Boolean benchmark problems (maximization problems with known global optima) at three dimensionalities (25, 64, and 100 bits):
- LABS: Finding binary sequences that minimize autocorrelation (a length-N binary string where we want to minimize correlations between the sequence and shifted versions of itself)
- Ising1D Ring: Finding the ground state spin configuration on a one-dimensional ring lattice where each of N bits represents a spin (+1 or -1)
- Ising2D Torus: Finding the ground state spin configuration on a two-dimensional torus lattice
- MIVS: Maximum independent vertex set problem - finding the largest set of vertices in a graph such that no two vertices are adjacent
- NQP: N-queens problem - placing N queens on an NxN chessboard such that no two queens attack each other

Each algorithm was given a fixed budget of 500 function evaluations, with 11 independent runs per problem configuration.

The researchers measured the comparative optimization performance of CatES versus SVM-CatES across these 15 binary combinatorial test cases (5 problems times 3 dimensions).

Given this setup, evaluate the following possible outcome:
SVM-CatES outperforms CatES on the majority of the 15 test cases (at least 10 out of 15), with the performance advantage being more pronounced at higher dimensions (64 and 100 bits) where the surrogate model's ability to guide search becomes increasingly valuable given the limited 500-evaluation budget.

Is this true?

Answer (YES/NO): NO